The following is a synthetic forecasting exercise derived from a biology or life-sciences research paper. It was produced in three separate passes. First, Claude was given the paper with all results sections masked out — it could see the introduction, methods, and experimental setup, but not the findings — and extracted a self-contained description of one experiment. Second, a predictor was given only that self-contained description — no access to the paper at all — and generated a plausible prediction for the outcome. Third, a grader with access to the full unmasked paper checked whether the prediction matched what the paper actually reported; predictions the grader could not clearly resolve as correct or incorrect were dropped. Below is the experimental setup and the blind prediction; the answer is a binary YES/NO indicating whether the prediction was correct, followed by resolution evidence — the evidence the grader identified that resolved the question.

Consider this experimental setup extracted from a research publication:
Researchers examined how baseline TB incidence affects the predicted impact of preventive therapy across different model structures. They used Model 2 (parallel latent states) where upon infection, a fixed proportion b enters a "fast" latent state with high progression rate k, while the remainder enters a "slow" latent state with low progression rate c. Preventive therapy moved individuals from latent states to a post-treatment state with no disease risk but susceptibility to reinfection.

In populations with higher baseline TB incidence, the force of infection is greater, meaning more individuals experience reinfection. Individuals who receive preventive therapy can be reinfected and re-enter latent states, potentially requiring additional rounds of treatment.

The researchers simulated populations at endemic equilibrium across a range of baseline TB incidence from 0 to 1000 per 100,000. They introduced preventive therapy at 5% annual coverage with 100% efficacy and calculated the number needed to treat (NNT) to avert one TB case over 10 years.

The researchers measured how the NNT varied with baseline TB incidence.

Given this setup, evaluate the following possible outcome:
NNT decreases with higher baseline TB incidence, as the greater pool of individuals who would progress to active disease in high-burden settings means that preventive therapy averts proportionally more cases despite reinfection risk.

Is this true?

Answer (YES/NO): YES